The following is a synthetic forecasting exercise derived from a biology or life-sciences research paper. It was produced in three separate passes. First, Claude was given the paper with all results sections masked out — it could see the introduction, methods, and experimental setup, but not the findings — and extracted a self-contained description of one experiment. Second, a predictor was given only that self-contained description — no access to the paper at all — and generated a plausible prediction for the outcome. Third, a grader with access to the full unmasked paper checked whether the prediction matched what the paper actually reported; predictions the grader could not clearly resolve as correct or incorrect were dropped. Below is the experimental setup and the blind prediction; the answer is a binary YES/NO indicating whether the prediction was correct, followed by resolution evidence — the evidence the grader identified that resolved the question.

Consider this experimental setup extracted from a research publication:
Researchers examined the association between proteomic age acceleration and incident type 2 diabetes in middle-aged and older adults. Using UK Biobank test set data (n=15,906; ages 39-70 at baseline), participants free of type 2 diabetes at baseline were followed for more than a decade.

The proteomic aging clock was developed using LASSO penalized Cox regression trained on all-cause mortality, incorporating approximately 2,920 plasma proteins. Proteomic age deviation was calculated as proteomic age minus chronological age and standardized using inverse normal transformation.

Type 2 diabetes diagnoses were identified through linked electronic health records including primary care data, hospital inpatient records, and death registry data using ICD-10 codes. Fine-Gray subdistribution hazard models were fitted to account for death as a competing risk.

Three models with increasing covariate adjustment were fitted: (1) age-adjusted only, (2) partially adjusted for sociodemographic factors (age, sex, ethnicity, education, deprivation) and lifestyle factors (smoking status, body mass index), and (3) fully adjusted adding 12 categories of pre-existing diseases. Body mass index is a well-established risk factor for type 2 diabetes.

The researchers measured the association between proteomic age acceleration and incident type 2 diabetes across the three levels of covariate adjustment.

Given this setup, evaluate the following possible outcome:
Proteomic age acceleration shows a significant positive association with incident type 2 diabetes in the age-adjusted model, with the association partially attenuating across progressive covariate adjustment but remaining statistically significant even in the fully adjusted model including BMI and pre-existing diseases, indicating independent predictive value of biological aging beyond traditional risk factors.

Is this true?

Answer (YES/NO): YES